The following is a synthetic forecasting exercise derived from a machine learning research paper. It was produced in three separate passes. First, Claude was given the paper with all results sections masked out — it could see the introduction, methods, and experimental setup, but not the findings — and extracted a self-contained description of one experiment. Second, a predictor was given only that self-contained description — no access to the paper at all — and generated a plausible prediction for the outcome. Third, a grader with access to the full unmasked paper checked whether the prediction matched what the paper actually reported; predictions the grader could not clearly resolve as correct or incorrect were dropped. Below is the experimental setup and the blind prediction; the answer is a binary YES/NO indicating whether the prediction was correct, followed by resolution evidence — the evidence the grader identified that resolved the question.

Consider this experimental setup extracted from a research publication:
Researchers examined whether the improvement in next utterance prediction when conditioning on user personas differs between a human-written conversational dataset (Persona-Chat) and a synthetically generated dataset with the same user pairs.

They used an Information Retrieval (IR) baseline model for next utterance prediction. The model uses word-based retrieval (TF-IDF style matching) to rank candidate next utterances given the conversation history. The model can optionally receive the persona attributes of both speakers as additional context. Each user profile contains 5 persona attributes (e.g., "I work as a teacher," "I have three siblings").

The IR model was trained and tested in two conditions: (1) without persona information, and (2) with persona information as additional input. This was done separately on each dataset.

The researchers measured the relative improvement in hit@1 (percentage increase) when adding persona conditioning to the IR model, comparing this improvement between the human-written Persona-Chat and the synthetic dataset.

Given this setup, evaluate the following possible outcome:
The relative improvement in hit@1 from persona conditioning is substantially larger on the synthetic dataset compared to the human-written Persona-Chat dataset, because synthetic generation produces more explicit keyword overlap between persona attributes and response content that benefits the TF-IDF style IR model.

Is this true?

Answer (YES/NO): NO